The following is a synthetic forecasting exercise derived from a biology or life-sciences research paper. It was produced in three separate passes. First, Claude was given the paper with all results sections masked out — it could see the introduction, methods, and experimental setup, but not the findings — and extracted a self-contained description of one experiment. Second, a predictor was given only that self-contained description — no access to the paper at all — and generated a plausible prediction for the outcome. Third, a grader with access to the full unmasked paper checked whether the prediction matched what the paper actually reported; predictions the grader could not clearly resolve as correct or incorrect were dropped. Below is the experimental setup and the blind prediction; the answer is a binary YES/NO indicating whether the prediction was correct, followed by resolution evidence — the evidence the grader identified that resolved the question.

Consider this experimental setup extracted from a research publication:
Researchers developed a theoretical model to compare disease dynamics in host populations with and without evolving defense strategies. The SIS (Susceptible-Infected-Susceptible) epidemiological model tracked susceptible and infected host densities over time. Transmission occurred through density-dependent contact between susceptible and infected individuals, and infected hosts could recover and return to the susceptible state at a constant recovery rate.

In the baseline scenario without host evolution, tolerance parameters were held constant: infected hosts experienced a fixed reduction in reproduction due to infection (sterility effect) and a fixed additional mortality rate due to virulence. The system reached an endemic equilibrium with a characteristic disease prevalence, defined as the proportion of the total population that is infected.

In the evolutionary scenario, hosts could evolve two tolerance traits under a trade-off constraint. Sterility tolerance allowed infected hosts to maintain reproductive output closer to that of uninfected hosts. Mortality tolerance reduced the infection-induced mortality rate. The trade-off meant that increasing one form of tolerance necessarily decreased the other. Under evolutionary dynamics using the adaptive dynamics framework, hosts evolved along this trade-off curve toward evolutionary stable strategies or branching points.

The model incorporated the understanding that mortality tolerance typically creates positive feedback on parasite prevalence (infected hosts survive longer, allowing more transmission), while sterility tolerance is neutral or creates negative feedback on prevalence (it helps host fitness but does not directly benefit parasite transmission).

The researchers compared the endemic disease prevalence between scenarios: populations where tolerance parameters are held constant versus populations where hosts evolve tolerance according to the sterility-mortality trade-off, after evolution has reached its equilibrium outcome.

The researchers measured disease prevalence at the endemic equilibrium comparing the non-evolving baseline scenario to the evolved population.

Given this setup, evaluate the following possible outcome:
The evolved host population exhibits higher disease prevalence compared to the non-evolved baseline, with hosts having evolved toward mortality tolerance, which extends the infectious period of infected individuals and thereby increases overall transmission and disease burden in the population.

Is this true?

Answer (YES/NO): NO